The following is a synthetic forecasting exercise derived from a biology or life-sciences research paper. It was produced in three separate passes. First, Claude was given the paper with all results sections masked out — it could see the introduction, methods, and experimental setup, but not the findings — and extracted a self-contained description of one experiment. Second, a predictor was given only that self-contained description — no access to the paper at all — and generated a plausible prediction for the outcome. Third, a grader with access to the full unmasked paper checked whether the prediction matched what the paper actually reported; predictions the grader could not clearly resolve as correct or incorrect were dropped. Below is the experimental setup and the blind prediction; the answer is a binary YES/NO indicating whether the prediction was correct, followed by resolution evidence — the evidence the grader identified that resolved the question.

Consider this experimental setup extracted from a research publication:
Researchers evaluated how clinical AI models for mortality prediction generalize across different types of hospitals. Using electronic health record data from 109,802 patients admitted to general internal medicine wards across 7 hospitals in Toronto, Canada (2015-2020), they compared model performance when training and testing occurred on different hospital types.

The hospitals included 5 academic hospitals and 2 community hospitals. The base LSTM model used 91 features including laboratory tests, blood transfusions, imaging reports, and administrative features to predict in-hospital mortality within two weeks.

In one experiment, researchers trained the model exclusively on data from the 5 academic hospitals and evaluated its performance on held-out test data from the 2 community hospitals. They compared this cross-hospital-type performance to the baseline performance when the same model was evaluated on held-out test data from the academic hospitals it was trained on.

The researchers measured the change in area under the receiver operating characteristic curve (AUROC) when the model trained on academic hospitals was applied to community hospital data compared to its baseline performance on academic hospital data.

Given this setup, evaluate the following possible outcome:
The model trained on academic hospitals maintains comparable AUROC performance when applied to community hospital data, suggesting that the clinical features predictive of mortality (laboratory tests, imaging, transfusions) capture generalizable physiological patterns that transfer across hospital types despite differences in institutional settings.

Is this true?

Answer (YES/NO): YES